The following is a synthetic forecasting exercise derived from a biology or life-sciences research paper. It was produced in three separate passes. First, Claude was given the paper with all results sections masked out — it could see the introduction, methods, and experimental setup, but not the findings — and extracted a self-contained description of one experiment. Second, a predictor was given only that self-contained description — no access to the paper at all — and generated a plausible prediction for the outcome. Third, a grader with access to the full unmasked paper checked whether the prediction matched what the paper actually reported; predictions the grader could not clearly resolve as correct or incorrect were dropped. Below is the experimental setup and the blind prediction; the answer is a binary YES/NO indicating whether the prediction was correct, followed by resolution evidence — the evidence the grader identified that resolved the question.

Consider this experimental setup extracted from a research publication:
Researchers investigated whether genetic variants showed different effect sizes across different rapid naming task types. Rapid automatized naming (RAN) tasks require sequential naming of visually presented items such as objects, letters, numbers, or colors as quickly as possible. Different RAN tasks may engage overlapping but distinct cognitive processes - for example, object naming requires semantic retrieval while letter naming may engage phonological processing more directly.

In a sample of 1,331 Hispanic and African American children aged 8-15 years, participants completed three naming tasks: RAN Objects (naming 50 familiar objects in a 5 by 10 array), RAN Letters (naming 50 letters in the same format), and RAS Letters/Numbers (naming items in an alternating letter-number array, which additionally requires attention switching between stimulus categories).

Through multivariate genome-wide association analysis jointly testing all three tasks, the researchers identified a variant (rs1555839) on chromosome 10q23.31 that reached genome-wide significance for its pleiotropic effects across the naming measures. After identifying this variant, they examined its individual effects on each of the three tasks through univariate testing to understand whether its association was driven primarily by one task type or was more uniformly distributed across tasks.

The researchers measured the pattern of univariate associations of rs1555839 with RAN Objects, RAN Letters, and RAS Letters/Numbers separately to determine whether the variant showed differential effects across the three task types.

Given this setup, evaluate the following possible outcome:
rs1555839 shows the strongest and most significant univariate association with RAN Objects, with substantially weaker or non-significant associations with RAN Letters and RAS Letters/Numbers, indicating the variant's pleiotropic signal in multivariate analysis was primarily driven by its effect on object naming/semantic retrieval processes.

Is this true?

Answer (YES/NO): NO